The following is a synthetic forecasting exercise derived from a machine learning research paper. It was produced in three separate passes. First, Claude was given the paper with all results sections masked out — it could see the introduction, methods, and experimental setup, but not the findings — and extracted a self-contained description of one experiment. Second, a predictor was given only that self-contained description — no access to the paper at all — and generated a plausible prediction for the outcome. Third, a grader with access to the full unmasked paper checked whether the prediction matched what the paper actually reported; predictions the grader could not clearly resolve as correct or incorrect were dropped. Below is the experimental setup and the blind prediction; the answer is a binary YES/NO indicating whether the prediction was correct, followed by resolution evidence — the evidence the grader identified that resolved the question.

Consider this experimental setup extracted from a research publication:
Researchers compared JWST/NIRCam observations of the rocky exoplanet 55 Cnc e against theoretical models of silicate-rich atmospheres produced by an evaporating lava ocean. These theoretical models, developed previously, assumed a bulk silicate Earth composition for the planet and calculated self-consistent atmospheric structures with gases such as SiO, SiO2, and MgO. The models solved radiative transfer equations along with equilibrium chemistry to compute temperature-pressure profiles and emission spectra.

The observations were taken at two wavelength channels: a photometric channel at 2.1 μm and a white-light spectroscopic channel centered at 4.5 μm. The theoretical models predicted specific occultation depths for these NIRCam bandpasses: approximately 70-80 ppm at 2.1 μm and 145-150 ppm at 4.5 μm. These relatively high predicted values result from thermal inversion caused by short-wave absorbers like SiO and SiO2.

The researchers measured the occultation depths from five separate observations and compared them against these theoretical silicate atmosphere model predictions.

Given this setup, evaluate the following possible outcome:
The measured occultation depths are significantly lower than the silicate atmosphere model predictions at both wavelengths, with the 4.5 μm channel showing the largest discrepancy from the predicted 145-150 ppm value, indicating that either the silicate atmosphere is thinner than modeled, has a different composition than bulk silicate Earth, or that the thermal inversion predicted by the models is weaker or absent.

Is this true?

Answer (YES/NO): NO